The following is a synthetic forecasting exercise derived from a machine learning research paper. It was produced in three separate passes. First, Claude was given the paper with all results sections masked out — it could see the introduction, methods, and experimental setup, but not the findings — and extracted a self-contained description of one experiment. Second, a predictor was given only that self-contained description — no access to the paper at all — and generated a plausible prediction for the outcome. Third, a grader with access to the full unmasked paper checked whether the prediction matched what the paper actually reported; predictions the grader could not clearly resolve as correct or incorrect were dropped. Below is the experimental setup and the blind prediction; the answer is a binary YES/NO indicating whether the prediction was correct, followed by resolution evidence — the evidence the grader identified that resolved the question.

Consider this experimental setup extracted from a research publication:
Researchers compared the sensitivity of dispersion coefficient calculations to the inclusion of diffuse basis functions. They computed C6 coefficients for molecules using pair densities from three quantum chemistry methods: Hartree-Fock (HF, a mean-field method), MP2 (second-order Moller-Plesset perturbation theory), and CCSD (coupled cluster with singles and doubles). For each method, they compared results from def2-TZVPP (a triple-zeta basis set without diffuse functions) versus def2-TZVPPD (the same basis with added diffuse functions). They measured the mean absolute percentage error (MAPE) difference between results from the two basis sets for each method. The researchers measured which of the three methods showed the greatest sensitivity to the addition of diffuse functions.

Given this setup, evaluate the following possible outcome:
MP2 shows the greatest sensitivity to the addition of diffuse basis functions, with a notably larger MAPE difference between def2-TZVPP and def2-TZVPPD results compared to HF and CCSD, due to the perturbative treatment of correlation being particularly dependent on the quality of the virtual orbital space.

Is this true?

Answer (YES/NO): YES